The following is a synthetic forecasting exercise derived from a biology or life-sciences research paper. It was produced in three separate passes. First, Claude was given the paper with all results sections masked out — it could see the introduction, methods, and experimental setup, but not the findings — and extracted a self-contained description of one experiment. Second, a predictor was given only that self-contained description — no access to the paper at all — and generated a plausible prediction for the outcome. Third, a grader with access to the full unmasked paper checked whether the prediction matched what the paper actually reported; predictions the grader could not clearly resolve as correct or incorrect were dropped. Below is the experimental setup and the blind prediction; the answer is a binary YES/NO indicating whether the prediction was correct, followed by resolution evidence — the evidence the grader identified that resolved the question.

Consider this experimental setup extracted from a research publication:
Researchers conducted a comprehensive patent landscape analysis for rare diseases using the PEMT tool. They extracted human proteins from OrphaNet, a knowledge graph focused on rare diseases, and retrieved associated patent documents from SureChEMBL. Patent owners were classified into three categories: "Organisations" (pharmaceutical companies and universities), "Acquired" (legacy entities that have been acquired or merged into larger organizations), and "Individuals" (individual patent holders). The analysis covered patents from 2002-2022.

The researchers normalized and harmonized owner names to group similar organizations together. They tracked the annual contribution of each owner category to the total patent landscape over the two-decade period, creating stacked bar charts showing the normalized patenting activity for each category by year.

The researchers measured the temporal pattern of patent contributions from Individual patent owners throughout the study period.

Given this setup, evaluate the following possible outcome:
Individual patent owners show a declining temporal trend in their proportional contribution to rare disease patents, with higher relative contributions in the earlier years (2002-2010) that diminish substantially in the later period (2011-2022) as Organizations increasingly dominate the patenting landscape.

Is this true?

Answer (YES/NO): NO